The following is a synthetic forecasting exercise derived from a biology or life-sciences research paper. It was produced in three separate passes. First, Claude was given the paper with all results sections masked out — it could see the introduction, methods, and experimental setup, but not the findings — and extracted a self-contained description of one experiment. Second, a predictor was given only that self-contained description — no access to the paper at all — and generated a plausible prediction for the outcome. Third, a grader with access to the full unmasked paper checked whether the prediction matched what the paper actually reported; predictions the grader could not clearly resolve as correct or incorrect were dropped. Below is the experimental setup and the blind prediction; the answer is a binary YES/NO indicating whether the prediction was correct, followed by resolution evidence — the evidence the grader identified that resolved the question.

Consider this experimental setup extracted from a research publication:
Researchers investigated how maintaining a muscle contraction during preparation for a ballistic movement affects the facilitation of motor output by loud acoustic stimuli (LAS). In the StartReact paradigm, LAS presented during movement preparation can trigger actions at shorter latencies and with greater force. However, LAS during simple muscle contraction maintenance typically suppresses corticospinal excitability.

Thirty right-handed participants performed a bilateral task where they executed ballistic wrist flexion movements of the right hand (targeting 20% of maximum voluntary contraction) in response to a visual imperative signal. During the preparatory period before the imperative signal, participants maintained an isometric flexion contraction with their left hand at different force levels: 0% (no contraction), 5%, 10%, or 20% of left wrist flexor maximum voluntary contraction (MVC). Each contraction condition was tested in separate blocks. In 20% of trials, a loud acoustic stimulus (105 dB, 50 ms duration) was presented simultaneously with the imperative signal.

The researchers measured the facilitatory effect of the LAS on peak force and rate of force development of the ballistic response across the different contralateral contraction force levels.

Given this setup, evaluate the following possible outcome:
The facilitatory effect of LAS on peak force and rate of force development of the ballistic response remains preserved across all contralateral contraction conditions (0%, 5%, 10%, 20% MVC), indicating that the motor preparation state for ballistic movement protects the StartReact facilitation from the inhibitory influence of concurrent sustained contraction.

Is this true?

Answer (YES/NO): NO